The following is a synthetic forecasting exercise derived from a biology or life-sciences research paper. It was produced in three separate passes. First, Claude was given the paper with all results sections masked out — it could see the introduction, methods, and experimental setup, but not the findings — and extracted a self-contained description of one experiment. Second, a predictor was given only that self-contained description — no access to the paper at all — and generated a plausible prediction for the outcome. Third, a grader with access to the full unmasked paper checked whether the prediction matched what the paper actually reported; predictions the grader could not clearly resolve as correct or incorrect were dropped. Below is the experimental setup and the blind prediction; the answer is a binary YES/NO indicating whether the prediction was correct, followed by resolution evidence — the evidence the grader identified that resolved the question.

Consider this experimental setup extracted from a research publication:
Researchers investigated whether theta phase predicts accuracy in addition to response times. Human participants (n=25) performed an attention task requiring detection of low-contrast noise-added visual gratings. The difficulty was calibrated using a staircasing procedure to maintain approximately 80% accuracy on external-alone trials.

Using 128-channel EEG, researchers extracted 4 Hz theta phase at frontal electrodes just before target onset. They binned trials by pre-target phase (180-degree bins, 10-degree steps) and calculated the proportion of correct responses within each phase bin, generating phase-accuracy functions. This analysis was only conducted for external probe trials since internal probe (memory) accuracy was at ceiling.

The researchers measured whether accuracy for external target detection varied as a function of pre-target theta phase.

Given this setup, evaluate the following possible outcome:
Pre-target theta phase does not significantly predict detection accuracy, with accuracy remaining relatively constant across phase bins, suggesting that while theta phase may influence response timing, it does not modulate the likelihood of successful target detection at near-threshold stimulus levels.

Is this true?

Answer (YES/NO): NO